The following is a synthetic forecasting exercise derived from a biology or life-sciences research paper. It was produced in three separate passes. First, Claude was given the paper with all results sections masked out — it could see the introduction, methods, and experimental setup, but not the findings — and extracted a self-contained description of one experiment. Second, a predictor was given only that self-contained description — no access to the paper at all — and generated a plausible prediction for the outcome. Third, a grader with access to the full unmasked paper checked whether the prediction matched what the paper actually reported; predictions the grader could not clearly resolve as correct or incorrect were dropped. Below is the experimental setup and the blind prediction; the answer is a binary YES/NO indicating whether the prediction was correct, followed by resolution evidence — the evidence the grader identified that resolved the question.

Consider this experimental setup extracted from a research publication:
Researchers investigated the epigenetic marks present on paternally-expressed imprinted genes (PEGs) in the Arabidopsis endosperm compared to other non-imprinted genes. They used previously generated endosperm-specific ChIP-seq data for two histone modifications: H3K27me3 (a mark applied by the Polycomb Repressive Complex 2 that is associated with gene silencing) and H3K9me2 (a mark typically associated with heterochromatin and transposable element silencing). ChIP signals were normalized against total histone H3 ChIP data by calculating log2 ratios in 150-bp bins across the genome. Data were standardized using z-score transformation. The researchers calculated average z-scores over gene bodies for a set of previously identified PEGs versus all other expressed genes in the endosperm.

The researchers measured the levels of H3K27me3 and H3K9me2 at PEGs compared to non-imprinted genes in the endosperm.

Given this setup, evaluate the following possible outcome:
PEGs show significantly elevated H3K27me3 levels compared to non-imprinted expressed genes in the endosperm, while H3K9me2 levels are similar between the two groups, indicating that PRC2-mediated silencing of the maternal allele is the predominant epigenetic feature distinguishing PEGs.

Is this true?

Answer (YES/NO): NO